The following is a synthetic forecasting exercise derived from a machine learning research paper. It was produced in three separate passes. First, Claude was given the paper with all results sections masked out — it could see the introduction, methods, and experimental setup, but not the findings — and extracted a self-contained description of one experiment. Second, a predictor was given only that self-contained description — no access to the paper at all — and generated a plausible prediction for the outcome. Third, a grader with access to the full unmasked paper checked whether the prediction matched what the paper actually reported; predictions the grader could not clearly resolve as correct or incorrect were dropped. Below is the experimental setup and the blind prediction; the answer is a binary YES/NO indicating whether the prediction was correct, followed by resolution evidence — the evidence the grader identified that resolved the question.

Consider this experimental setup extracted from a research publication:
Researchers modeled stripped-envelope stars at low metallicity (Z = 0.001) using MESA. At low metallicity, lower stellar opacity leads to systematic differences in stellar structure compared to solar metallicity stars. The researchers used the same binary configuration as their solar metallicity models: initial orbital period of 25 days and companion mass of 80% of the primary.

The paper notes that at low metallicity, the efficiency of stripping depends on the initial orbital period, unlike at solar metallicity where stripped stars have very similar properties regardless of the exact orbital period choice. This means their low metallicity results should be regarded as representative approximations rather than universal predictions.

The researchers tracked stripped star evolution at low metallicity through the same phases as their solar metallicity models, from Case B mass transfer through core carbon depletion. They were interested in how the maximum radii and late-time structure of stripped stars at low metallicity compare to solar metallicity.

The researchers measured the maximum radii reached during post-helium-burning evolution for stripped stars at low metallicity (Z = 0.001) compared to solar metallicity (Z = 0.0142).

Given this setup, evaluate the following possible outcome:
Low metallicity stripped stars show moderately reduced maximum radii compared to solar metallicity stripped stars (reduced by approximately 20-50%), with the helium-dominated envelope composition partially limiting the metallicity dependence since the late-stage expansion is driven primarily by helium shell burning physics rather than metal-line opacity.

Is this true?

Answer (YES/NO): NO